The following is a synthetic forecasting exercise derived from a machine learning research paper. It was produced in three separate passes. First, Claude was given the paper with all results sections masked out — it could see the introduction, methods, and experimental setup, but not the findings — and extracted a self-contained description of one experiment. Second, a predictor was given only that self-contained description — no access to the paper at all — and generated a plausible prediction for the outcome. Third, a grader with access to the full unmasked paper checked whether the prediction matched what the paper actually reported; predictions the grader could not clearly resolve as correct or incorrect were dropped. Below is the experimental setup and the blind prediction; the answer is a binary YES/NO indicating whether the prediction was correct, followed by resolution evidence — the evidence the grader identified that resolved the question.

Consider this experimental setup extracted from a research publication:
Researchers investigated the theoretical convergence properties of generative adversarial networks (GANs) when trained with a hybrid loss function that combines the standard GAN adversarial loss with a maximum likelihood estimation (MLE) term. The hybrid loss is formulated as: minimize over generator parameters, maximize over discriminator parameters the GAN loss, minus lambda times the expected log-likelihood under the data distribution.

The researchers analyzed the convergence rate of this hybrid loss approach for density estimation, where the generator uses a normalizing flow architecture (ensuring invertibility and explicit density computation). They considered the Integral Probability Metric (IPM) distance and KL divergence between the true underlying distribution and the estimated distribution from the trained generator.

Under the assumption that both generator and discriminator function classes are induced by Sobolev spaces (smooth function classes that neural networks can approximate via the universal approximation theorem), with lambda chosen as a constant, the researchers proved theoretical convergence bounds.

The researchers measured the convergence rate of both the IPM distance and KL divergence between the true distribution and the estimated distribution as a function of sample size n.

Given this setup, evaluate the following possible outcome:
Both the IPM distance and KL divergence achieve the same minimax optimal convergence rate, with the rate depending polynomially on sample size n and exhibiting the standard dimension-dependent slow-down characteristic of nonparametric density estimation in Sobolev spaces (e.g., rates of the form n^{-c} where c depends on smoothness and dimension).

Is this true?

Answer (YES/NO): NO